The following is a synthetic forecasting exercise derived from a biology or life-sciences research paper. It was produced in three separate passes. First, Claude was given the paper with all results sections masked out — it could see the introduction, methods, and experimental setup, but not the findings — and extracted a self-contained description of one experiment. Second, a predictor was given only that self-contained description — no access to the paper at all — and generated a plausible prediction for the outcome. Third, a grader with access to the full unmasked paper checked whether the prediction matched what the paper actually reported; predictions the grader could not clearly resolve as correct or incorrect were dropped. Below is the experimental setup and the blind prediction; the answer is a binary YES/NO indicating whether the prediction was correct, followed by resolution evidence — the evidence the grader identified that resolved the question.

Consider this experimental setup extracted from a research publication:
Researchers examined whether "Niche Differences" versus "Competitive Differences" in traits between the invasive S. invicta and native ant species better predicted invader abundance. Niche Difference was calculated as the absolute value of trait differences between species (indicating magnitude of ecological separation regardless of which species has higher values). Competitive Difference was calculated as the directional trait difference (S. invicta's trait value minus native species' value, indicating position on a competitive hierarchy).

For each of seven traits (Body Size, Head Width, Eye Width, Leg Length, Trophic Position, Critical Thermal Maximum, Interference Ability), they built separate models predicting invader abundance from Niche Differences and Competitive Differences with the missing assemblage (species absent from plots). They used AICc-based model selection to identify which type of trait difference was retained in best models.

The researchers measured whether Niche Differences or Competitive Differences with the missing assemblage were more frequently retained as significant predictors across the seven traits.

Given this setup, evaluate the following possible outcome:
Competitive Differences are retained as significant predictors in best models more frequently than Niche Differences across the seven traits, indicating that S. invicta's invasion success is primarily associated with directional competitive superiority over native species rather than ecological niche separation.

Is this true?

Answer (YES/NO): YES